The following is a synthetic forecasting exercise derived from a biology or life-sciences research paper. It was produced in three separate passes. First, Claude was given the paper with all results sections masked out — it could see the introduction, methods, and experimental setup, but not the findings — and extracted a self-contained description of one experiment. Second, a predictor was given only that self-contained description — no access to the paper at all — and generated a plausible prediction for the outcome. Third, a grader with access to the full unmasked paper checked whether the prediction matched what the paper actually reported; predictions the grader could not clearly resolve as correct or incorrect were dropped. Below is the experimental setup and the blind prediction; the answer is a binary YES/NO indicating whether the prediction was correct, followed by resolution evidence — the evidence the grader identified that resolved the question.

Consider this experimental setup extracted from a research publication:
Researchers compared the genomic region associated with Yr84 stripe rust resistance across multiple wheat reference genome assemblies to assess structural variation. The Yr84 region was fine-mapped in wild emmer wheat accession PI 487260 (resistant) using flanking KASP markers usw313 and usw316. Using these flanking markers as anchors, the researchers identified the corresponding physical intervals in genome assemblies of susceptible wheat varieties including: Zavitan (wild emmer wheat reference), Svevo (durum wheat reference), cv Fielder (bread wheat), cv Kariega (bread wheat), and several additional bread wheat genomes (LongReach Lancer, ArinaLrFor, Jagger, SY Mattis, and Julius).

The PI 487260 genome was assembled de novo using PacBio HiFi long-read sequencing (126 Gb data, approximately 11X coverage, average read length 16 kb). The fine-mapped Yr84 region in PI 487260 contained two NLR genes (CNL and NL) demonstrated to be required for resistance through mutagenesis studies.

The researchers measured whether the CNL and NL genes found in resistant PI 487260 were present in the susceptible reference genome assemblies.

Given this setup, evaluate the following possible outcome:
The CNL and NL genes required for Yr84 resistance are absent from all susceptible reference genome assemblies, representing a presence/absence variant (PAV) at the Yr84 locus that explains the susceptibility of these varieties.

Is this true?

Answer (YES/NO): NO